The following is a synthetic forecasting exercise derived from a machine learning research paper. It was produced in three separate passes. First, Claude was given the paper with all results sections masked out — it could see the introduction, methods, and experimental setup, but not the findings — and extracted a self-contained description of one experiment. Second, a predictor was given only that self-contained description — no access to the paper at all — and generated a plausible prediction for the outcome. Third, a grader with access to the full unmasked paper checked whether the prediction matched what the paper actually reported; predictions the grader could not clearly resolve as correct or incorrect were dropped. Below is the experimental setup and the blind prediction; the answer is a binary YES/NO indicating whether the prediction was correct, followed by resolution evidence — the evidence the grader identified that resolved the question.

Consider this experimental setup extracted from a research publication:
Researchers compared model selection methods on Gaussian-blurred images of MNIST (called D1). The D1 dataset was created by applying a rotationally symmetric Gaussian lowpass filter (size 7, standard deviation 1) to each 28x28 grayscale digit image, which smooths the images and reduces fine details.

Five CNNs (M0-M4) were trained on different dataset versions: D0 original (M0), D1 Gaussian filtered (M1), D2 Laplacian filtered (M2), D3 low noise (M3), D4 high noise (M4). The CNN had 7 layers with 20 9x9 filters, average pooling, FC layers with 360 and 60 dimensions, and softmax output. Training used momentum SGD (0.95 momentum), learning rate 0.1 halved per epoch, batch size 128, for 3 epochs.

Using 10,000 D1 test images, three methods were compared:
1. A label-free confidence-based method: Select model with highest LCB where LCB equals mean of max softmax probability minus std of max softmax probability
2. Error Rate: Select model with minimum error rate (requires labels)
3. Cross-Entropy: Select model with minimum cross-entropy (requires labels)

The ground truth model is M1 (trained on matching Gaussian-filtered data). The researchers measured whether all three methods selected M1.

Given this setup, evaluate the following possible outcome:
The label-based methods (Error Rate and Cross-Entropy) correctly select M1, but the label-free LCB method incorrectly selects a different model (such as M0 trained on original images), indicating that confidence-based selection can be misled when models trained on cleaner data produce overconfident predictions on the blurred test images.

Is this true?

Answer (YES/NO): NO